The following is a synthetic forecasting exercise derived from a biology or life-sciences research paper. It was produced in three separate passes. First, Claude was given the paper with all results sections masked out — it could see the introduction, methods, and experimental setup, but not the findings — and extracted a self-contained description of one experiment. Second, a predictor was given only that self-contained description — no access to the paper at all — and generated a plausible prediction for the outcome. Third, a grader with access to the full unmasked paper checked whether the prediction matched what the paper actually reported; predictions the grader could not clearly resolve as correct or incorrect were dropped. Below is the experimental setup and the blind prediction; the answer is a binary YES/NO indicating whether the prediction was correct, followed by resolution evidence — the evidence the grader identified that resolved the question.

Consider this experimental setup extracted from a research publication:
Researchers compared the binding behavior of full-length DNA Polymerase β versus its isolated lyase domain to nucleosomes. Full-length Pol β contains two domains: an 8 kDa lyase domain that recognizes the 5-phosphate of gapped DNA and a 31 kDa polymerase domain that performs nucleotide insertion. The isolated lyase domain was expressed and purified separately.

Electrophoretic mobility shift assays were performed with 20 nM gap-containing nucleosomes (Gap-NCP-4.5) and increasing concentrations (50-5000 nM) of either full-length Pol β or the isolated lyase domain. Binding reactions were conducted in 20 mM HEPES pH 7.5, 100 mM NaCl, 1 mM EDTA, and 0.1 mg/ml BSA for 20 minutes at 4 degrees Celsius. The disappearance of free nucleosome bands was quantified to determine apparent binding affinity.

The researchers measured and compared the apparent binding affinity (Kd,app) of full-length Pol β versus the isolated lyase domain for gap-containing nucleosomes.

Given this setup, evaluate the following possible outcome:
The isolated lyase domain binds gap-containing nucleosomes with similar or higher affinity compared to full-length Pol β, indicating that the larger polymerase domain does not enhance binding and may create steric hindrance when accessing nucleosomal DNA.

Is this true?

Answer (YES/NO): NO